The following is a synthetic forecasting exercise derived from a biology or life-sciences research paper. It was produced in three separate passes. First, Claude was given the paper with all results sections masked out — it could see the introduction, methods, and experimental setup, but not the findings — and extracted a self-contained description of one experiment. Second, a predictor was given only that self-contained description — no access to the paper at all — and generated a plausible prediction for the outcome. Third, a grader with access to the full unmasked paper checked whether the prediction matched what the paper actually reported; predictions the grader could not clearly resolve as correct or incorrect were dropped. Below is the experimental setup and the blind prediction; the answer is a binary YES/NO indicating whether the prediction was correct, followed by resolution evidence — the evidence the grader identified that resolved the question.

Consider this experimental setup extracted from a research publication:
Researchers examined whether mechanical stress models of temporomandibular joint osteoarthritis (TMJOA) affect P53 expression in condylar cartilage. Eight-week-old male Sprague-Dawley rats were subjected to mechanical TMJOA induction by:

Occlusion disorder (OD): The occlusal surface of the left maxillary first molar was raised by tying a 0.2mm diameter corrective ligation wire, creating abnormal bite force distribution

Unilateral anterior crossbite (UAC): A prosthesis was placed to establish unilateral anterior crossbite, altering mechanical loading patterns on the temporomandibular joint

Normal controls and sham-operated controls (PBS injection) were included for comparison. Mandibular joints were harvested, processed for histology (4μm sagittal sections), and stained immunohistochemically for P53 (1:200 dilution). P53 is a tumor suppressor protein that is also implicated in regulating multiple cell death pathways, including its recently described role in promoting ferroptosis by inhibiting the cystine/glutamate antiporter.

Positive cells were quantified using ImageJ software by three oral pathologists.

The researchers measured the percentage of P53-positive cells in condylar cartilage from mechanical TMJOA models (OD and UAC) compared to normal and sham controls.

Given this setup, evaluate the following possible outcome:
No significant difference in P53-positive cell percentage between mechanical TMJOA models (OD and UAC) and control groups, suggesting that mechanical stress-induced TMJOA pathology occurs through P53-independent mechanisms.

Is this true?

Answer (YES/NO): NO